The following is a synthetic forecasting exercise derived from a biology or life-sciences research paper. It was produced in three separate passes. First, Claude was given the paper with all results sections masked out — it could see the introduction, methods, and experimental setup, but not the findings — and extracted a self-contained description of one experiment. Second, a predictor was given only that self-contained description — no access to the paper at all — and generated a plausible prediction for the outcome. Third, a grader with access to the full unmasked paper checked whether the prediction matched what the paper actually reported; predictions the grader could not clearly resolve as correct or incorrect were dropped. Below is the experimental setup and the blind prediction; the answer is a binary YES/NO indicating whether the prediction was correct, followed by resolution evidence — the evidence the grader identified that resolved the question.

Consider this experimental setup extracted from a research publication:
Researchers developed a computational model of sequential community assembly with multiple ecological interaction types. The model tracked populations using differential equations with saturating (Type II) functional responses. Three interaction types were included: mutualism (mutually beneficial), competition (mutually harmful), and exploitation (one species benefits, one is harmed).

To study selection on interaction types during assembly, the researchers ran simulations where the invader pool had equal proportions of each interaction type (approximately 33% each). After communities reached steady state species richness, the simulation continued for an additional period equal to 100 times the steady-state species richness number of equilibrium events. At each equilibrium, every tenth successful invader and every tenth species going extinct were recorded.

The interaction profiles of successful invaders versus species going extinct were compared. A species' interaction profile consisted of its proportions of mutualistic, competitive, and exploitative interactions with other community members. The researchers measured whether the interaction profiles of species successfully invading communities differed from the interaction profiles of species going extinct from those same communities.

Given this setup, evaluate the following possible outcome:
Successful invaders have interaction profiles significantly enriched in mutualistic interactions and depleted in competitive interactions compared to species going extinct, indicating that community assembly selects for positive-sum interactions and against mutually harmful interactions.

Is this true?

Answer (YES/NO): NO